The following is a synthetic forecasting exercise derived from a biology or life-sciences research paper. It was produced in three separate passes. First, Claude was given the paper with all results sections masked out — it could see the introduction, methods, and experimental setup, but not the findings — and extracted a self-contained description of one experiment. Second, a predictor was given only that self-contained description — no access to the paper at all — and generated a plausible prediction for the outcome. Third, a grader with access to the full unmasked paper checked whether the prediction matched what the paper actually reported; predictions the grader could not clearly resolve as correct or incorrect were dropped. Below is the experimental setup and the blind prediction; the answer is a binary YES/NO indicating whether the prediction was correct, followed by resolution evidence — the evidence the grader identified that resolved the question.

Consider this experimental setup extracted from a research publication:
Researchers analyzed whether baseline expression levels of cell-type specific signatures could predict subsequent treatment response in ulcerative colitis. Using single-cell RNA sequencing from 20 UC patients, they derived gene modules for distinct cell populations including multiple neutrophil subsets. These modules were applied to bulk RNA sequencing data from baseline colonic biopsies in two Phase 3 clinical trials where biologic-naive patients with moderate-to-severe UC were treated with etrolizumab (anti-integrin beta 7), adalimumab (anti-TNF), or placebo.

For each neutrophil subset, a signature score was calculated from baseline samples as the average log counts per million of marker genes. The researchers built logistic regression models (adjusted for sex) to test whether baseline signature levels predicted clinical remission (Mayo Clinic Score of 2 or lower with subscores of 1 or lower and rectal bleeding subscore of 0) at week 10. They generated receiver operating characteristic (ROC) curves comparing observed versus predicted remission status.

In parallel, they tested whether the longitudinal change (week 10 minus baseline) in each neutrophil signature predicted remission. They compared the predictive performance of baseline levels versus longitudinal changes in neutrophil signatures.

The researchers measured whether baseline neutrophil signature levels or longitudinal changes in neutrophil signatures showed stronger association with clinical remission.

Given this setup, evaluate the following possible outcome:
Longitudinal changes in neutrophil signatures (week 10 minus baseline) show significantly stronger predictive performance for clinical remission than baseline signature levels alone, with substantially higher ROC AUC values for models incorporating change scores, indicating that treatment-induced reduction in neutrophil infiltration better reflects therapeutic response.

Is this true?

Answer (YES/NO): YES